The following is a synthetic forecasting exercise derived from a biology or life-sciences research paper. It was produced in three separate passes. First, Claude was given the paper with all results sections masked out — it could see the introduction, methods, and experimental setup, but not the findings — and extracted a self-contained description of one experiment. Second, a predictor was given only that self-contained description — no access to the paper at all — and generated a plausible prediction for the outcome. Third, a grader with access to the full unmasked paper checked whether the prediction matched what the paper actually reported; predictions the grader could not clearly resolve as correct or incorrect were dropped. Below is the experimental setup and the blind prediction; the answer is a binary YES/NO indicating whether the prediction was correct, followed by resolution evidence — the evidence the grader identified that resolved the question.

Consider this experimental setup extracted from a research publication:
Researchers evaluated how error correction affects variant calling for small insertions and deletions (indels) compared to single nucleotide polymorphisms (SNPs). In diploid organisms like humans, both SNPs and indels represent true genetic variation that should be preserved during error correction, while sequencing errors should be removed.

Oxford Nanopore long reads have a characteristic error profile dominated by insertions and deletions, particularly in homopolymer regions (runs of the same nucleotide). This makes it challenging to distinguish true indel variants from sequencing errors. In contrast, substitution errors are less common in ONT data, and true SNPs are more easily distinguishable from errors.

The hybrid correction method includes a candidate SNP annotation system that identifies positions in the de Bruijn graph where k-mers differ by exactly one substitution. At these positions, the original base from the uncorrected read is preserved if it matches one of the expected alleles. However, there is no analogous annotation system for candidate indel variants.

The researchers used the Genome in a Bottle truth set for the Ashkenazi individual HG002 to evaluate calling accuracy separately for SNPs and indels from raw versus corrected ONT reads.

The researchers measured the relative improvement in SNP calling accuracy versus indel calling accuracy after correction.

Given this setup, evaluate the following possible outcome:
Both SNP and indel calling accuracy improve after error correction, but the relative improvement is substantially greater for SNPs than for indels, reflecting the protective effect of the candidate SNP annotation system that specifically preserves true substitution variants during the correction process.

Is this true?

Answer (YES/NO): NO